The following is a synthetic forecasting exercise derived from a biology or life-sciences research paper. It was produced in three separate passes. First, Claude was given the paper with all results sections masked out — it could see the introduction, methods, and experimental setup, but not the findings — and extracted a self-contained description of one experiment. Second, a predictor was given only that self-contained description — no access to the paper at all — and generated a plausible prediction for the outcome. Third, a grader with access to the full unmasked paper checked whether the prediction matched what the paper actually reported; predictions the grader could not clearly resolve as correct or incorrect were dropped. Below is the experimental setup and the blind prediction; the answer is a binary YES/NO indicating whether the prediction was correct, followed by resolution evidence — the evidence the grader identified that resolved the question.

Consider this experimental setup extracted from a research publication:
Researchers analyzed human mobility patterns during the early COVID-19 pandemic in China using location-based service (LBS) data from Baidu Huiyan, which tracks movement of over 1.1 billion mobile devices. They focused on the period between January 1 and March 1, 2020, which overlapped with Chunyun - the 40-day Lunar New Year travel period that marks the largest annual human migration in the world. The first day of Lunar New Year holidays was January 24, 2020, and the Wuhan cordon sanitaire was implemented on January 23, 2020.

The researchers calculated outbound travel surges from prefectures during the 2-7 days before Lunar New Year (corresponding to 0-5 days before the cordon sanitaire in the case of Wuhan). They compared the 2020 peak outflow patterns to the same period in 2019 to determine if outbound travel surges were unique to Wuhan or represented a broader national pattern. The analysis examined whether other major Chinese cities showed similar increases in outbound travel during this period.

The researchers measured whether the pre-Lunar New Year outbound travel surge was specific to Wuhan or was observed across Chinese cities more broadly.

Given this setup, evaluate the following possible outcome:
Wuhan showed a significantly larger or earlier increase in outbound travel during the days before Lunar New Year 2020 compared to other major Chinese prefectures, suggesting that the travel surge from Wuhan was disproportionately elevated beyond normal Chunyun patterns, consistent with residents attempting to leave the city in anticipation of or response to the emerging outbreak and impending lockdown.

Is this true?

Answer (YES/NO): NO